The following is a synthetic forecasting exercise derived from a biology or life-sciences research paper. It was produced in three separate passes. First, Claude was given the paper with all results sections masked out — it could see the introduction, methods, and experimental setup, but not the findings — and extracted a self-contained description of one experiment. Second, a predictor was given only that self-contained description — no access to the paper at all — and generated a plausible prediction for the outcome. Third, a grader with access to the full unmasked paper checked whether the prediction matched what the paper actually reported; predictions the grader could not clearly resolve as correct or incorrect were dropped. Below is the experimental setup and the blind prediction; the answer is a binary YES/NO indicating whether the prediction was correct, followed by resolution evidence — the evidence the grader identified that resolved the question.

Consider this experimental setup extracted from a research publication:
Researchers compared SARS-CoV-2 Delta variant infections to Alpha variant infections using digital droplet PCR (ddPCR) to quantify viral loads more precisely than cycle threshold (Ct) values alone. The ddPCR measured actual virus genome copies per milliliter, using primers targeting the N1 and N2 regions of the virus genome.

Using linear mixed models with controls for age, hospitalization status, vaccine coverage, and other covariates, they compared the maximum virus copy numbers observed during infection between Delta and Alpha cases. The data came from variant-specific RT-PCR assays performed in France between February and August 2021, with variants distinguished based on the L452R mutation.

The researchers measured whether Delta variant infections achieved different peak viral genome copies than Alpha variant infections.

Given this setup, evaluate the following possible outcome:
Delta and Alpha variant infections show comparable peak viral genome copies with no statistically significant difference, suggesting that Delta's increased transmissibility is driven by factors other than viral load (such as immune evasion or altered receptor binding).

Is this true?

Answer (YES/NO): YES